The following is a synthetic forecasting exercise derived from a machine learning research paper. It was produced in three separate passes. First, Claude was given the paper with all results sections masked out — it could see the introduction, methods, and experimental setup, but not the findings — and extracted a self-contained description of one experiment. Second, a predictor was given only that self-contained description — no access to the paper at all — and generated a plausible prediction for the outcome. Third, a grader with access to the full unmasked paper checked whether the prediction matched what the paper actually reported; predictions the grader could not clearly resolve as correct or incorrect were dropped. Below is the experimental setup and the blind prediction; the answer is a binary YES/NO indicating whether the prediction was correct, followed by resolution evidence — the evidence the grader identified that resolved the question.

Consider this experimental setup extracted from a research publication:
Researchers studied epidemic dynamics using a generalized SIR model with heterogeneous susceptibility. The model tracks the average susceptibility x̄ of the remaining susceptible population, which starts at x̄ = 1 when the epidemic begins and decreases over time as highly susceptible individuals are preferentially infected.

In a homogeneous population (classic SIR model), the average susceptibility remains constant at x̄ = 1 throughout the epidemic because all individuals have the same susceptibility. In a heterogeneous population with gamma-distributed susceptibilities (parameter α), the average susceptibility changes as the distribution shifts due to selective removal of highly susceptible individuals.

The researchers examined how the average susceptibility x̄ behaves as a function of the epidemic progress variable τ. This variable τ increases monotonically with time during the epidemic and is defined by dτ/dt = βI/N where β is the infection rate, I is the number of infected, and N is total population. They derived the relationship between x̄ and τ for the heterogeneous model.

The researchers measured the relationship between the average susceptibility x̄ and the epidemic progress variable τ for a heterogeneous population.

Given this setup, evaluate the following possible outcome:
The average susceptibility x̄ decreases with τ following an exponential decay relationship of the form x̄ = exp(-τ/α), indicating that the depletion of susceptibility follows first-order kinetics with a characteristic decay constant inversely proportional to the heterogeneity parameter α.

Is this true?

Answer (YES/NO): NO